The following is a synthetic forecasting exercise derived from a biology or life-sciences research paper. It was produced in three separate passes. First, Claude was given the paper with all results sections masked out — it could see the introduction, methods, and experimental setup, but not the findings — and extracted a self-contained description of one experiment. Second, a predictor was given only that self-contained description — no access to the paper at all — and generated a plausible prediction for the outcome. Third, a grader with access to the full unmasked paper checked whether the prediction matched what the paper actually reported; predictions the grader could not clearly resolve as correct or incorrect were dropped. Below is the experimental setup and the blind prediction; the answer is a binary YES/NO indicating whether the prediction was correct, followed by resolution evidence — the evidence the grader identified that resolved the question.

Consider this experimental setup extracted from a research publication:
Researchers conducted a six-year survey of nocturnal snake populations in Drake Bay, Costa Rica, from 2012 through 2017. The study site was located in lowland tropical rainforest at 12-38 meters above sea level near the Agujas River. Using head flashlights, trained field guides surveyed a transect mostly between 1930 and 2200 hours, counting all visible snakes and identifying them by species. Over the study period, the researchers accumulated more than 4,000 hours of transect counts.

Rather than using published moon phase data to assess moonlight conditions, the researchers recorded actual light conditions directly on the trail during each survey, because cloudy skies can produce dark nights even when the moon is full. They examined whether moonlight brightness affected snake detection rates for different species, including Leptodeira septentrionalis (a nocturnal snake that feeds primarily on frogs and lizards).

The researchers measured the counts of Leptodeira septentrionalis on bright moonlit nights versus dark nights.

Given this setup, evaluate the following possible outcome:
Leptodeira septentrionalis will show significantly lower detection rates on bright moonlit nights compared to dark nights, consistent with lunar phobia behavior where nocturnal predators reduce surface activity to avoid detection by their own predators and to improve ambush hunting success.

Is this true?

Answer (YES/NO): YES